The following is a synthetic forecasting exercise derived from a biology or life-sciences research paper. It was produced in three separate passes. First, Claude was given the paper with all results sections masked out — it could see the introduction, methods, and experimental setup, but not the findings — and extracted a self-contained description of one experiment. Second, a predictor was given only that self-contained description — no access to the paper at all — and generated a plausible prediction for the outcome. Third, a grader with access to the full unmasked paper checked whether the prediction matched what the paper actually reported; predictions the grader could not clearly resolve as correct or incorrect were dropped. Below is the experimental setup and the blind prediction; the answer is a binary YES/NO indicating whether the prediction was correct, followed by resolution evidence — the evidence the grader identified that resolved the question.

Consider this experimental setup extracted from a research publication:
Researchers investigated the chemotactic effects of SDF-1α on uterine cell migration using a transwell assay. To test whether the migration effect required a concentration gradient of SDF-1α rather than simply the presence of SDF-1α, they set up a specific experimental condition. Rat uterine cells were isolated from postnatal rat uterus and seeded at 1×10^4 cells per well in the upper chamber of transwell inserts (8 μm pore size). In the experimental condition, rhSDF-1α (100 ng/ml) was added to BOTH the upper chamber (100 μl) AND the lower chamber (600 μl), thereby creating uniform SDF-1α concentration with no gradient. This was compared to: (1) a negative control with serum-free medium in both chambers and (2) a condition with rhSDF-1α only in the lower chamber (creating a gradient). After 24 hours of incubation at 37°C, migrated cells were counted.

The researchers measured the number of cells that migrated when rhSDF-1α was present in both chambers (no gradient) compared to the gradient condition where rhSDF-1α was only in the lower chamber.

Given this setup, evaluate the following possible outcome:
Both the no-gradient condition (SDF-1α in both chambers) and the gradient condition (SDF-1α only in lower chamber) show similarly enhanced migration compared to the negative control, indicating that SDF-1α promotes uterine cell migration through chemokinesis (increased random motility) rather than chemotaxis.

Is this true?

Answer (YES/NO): NO